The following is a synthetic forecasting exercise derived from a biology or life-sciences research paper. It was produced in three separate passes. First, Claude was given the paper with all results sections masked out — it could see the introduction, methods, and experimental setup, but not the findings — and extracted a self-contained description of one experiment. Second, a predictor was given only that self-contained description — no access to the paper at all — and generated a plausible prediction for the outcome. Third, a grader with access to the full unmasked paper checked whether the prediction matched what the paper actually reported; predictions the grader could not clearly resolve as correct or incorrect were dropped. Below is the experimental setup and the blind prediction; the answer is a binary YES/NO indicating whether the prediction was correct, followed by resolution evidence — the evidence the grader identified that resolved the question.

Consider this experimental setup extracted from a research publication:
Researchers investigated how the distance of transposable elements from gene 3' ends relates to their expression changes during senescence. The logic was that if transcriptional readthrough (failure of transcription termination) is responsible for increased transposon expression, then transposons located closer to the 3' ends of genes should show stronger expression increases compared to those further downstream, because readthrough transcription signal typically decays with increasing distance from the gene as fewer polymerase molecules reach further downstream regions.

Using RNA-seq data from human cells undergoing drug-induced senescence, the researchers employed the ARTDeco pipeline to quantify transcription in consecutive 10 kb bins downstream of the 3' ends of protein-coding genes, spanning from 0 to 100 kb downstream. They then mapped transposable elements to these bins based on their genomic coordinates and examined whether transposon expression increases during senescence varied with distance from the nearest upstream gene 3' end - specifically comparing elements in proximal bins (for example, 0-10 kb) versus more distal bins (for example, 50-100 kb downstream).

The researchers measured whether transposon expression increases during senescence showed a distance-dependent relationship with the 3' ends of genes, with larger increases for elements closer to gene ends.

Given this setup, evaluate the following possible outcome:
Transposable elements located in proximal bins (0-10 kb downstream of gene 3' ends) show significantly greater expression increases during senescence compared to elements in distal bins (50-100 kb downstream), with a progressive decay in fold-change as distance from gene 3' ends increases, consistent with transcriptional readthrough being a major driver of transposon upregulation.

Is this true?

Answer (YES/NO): YES